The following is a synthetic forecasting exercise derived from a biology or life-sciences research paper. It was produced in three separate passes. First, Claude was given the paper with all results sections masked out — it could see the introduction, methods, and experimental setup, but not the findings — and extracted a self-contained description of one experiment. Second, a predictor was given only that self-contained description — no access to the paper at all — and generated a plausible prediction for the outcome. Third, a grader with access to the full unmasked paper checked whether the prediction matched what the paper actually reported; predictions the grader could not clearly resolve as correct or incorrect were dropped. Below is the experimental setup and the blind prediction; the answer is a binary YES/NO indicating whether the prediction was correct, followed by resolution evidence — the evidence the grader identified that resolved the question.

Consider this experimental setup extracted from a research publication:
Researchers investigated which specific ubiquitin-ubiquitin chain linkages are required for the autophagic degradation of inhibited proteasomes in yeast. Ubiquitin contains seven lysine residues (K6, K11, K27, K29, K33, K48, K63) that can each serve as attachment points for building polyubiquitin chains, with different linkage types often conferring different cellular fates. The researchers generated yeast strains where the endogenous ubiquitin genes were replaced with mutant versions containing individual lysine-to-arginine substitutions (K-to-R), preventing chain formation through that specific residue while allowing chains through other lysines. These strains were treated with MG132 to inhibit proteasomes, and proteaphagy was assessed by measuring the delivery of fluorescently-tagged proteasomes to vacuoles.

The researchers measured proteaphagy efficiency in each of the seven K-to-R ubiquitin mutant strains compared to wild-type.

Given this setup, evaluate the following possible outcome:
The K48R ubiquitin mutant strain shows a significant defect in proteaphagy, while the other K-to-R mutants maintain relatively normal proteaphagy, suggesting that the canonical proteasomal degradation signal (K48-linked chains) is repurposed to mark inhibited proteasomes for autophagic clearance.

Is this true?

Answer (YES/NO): NO